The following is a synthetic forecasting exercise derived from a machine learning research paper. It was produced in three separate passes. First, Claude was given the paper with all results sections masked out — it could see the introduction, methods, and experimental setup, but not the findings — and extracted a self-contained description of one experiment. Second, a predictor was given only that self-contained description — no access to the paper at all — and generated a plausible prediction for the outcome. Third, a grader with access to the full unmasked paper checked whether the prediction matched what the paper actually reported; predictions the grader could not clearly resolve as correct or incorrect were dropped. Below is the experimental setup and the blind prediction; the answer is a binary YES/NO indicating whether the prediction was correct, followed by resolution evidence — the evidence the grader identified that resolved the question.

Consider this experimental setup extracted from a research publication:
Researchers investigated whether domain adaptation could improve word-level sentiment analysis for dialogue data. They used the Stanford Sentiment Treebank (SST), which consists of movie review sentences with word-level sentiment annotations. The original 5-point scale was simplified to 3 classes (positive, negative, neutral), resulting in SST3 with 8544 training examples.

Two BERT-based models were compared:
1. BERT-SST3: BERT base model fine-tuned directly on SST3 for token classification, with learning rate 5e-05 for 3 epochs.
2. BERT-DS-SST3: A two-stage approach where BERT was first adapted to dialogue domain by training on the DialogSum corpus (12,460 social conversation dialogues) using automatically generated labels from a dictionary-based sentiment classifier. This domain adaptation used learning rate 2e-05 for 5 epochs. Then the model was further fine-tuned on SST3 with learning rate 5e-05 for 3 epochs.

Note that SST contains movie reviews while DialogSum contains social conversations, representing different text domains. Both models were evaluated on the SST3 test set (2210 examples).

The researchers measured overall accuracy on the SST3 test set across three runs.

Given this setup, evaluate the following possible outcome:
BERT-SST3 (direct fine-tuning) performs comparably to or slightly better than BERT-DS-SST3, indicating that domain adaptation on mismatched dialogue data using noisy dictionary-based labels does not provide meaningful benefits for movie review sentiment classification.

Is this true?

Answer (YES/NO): NO